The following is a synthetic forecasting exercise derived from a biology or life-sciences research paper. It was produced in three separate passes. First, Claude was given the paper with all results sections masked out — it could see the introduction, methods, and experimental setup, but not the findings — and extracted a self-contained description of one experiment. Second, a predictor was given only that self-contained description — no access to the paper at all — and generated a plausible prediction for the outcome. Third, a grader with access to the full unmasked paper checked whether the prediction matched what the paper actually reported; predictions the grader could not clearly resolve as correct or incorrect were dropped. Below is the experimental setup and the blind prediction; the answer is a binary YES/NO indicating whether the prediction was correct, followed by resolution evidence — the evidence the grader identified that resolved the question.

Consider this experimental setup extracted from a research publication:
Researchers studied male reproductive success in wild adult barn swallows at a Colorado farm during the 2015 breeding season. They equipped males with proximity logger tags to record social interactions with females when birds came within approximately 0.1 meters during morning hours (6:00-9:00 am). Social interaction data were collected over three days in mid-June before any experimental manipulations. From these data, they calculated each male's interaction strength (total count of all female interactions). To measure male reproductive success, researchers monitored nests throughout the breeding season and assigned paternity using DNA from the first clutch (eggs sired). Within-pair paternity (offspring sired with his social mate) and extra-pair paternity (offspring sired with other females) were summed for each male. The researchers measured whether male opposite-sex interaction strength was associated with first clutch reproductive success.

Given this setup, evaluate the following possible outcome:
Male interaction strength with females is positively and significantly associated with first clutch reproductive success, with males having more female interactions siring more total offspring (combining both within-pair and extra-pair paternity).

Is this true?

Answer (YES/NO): NO